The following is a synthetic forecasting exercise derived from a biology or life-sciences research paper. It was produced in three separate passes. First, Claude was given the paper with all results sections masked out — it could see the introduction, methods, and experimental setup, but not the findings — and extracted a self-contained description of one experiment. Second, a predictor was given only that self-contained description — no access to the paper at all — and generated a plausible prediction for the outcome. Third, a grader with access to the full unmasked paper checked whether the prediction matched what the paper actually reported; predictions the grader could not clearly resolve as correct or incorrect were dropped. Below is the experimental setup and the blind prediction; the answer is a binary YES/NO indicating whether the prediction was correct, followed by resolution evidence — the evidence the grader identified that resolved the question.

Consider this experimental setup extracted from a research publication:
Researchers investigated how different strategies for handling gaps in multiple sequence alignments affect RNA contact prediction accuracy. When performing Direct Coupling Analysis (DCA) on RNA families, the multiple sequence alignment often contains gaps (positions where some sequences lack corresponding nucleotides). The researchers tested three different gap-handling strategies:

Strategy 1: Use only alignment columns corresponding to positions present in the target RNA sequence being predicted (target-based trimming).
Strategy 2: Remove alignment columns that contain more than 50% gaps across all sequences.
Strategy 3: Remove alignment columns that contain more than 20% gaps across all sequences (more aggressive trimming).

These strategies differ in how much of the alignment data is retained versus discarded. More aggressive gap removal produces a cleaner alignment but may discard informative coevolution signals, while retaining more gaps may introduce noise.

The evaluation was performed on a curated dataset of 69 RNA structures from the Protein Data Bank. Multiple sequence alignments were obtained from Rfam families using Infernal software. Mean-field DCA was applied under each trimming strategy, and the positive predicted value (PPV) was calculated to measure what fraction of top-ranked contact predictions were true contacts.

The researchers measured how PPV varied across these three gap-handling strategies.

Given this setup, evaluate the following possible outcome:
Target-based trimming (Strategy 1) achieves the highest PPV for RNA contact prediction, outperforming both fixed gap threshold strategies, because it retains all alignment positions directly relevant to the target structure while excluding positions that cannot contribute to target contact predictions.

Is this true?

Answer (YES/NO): NO